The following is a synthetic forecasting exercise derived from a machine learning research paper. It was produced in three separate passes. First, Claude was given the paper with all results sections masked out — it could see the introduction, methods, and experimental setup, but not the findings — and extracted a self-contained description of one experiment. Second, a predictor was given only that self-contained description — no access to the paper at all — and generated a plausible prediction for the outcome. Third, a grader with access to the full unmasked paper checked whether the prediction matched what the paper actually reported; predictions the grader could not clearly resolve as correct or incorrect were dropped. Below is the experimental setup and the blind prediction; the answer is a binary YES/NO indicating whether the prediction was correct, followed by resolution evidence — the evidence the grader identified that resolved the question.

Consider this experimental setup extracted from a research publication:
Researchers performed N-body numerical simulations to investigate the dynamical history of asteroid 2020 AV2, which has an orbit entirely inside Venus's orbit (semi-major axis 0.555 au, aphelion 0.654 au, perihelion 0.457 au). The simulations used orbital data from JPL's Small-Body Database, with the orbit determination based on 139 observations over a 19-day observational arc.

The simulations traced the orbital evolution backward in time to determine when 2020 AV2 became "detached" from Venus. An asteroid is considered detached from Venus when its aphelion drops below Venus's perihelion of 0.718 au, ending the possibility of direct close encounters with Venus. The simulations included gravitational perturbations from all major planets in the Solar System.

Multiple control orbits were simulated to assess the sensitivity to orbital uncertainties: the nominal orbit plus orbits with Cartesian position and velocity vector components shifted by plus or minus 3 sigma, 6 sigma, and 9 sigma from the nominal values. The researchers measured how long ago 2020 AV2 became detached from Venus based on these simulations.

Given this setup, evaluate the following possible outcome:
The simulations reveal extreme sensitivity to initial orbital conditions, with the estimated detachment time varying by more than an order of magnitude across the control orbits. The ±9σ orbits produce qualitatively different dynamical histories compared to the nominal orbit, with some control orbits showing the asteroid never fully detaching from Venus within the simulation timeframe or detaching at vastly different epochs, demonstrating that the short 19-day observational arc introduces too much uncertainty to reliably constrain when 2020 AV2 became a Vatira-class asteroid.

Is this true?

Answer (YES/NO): NO